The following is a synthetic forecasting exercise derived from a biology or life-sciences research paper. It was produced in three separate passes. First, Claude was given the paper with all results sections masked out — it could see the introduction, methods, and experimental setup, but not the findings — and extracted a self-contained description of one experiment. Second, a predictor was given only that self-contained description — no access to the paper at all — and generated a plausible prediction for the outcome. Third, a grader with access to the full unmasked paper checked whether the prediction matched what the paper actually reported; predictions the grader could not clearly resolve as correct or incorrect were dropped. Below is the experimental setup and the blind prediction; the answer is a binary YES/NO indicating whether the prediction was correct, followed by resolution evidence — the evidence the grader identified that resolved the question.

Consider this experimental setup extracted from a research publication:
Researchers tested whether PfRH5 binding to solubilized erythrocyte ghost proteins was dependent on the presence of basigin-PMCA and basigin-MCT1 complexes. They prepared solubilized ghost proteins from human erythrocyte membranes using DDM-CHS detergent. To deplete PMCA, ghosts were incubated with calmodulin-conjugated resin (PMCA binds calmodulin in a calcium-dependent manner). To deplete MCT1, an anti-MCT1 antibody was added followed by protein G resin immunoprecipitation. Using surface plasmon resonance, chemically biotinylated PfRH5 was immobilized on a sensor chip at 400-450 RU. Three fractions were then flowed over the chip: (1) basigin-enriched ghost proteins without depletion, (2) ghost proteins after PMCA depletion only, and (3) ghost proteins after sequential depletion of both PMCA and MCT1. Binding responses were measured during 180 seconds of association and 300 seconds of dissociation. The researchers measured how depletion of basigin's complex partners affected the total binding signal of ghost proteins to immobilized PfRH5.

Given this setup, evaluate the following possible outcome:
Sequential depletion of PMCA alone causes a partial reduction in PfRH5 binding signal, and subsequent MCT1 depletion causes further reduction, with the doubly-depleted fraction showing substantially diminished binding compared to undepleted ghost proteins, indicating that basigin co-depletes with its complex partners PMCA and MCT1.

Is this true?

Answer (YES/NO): YES